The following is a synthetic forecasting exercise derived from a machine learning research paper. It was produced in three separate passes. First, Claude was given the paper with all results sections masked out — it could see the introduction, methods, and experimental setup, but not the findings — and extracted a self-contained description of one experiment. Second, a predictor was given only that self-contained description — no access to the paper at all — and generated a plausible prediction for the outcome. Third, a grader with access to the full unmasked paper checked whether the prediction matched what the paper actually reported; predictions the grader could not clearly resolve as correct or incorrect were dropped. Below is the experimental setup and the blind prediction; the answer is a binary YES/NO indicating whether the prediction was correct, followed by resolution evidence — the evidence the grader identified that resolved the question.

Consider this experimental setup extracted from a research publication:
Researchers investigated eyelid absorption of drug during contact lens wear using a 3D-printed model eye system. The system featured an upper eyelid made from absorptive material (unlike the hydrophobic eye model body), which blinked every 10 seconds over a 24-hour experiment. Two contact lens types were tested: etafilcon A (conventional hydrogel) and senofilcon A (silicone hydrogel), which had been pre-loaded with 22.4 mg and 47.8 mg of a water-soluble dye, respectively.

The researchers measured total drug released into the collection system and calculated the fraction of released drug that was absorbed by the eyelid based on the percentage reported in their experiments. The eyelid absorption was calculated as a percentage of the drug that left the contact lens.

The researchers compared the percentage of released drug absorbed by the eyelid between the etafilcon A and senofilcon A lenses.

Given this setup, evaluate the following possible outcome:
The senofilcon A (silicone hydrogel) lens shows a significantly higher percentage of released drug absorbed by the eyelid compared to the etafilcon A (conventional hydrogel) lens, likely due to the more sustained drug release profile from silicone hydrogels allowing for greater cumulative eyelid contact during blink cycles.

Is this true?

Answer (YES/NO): NO